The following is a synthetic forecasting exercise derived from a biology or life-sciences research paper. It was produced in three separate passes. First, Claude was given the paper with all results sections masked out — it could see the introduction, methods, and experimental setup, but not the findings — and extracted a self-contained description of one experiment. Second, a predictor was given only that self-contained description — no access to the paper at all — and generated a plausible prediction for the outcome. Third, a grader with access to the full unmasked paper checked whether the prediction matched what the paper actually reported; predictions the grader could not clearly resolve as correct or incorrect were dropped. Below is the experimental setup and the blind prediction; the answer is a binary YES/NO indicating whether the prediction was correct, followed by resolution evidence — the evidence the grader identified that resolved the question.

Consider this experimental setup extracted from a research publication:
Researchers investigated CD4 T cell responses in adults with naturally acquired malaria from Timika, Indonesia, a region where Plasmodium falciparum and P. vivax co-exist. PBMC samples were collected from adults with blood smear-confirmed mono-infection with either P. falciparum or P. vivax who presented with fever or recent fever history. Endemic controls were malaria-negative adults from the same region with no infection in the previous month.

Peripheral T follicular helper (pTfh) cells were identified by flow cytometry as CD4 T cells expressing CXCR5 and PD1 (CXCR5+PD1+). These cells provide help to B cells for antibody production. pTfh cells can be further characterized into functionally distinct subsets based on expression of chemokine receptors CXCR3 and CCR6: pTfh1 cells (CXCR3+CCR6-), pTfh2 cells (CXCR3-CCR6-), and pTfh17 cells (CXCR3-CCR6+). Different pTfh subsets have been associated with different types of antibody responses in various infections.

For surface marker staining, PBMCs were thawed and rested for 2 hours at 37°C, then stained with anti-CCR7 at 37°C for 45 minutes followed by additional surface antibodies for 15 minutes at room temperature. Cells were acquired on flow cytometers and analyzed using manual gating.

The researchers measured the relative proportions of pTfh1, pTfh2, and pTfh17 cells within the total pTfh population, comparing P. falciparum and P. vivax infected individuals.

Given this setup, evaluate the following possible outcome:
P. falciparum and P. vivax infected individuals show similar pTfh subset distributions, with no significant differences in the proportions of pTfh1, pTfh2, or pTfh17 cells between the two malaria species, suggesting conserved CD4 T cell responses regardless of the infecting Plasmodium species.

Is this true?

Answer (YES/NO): NO